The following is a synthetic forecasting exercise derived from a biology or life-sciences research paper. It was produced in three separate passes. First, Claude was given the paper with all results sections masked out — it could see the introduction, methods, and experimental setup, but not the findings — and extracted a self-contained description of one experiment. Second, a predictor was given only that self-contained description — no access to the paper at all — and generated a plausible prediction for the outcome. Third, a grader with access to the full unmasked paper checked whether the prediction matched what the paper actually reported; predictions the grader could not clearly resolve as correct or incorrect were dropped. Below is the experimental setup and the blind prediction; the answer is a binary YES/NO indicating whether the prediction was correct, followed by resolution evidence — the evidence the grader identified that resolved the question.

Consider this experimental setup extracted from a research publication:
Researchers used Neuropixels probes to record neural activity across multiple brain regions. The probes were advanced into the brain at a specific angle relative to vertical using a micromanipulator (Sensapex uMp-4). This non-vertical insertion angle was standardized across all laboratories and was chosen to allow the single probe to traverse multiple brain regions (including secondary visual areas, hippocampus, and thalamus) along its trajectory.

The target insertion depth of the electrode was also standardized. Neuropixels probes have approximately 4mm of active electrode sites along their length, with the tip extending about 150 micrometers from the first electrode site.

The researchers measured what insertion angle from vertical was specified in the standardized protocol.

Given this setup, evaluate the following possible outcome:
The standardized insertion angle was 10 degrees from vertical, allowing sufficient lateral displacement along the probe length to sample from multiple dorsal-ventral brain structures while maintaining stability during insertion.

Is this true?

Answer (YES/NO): NO